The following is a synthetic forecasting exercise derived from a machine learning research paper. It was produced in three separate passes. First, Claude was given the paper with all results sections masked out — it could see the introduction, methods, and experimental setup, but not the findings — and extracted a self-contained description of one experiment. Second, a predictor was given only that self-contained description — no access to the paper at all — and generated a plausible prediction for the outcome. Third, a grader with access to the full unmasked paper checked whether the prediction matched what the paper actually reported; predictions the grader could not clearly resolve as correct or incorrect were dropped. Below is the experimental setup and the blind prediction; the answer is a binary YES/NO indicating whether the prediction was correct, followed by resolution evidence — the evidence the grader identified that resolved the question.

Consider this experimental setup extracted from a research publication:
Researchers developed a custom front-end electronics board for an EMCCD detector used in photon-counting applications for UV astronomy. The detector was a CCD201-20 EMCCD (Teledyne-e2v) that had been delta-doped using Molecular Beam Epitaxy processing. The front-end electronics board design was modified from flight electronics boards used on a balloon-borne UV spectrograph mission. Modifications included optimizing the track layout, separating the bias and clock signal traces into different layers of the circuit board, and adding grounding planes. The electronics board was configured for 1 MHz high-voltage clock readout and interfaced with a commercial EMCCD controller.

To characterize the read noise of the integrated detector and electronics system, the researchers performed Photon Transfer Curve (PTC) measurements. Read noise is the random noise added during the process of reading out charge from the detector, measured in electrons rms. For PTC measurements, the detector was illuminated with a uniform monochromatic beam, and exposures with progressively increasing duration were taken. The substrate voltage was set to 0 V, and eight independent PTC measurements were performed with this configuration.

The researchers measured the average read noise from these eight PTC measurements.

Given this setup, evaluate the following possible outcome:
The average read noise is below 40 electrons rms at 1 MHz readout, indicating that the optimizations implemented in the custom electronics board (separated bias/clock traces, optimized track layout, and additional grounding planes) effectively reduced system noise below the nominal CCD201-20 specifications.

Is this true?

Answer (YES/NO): YES